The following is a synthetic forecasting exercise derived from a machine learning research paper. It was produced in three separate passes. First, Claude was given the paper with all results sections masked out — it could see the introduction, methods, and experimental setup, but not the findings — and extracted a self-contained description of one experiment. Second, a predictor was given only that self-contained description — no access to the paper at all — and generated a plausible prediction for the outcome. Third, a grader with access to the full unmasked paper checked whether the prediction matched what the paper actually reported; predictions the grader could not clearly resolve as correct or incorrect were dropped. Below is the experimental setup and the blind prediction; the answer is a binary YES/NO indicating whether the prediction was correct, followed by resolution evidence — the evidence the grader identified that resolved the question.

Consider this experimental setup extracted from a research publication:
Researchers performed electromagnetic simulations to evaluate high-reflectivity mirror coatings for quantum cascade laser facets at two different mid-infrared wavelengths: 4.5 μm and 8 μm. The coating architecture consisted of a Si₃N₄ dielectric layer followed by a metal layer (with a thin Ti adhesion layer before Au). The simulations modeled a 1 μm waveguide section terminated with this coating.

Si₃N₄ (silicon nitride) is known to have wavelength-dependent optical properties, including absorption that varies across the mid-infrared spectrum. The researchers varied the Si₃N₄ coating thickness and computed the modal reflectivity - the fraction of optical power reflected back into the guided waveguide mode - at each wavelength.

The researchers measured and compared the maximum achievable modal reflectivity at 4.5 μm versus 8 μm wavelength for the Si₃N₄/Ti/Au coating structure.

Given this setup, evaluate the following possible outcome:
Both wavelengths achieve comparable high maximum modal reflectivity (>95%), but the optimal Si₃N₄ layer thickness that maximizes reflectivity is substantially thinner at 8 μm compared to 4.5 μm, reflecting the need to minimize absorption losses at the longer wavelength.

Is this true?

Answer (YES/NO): NO